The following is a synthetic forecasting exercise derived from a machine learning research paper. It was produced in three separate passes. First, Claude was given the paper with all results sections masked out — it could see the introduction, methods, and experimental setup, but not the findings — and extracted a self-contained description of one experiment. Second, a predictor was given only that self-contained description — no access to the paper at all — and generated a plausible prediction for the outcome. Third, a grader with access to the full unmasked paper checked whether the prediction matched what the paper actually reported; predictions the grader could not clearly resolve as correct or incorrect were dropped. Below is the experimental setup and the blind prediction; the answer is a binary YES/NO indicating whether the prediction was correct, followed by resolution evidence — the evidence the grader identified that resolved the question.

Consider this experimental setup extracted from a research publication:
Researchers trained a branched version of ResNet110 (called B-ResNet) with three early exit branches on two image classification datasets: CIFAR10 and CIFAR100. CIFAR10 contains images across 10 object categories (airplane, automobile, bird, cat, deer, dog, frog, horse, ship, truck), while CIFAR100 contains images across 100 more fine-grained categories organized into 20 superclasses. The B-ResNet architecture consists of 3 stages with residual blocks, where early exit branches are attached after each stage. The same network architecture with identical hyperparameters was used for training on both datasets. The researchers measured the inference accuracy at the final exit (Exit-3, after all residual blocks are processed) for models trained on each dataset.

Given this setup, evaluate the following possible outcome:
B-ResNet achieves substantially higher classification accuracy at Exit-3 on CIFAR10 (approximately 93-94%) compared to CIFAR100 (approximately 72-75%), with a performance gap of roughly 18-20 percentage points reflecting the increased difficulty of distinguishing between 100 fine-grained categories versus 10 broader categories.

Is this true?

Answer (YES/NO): NO